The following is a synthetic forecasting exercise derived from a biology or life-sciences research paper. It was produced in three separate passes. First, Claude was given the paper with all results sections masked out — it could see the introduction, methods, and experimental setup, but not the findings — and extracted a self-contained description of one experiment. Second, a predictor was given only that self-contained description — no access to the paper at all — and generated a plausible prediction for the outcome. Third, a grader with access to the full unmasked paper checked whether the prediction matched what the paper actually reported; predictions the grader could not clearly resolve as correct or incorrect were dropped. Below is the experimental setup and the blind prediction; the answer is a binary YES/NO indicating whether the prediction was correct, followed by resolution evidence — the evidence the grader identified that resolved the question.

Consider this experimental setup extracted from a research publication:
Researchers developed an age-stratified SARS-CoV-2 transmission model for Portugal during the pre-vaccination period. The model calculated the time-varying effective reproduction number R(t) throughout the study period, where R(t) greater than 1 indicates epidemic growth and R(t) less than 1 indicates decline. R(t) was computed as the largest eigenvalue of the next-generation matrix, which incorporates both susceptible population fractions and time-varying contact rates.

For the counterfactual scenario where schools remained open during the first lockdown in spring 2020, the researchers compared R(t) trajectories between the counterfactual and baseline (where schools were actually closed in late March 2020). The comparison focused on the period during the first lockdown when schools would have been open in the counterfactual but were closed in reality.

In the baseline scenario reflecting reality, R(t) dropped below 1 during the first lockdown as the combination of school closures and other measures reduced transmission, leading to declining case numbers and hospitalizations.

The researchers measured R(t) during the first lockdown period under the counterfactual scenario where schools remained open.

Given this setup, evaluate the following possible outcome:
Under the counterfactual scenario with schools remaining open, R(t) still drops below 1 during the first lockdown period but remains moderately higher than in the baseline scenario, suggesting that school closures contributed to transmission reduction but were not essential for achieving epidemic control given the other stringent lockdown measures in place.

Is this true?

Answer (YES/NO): NO